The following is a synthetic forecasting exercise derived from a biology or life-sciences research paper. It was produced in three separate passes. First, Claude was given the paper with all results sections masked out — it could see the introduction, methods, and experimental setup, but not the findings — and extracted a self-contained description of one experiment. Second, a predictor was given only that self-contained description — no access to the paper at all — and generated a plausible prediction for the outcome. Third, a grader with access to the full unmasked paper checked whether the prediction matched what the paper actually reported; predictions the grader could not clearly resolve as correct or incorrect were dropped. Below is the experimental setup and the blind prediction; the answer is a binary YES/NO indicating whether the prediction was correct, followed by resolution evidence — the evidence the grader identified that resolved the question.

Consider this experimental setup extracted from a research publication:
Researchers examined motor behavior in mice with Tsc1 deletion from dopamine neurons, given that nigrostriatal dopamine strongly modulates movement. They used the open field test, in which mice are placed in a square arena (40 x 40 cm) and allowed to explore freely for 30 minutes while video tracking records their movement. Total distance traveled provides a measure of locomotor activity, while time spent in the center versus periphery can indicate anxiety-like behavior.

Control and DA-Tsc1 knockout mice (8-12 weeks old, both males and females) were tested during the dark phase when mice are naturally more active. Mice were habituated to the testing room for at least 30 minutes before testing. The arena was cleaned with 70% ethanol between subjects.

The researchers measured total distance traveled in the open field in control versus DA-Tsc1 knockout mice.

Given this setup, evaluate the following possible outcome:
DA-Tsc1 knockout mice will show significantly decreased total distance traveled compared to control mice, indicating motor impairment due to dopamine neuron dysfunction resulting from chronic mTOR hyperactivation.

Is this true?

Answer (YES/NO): NO